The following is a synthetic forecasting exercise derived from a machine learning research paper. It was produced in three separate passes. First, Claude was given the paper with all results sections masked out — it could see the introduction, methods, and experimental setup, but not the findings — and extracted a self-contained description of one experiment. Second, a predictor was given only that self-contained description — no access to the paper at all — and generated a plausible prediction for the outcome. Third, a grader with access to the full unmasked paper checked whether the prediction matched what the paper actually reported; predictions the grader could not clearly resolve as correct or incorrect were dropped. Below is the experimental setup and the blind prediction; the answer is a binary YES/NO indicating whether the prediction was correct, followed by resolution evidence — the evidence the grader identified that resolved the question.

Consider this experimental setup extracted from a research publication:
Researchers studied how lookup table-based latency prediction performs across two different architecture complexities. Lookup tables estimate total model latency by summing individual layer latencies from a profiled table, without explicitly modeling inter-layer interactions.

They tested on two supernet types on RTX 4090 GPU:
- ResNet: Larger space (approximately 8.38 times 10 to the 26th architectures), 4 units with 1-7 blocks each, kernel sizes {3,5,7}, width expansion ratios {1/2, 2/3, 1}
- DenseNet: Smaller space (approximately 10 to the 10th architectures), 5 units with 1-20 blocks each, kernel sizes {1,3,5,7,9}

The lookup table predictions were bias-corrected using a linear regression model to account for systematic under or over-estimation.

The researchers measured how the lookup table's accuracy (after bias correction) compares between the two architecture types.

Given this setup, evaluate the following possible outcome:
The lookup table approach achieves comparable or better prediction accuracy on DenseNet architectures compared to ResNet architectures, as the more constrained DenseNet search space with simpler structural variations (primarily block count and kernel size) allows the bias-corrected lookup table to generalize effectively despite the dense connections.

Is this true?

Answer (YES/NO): YES